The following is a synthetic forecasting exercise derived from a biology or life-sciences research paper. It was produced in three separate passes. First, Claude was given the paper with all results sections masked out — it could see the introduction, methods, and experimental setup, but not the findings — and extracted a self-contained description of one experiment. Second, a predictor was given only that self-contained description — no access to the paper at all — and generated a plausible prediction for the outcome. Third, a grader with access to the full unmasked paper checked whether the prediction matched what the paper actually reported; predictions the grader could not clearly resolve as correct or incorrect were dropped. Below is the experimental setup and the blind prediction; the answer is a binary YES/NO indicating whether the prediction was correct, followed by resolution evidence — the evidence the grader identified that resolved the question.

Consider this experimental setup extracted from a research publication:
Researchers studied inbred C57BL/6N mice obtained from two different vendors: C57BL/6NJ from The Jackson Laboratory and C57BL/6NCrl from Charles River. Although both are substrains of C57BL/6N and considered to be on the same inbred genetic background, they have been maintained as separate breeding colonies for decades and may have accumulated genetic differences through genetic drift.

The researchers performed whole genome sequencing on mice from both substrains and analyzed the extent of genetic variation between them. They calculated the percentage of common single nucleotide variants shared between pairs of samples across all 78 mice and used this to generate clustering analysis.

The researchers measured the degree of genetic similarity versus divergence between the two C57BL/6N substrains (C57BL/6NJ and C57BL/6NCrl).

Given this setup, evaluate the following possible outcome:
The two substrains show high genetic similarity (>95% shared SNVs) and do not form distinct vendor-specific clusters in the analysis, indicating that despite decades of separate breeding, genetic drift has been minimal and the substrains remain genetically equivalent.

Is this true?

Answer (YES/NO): NO